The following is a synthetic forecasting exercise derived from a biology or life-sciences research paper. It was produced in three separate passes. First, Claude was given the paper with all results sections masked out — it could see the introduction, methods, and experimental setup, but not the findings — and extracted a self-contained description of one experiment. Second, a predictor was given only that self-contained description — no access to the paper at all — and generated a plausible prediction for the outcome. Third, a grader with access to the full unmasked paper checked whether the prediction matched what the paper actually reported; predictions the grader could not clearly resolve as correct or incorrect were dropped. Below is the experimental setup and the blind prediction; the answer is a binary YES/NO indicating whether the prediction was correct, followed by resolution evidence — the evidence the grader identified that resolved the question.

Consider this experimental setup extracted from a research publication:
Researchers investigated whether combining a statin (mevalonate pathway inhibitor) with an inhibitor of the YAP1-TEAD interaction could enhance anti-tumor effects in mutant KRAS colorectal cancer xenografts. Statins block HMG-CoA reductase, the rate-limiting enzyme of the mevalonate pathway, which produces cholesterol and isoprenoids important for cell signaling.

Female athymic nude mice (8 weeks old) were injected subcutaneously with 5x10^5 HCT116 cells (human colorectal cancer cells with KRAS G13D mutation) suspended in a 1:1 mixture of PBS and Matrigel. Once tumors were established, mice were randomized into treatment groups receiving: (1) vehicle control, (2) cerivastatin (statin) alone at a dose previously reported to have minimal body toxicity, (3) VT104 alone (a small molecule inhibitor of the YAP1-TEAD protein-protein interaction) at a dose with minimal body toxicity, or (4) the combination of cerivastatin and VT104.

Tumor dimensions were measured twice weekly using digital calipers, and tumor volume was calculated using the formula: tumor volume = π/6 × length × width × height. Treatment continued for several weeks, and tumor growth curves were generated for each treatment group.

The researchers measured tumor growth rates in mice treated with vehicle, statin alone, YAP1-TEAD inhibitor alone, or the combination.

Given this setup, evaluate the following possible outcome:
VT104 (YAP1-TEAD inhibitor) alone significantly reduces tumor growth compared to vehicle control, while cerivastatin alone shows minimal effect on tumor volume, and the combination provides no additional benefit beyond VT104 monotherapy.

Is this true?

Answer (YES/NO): NO